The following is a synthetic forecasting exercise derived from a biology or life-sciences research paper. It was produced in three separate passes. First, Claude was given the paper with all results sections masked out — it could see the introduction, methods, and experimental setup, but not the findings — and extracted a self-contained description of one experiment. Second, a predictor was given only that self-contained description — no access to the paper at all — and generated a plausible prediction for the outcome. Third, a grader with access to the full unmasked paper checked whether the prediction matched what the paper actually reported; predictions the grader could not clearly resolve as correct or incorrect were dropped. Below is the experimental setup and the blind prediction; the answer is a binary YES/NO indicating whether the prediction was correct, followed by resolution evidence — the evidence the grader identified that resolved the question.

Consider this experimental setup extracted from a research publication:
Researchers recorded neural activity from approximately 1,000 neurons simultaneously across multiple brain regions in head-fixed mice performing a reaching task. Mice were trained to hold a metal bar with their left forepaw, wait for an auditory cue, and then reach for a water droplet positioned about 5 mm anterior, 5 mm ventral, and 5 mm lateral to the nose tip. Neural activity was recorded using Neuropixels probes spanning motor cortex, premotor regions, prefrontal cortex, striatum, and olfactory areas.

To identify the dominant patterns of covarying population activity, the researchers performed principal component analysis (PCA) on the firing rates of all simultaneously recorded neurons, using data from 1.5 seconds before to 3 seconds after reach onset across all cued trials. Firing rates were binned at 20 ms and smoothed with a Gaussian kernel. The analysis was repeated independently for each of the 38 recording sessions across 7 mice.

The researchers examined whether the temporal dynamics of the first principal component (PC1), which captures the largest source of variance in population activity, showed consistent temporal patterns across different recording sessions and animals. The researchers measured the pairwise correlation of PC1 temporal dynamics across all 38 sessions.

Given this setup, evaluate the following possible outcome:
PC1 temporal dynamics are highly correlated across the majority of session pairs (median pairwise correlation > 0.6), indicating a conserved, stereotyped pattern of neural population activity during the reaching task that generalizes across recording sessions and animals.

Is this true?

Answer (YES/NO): YES